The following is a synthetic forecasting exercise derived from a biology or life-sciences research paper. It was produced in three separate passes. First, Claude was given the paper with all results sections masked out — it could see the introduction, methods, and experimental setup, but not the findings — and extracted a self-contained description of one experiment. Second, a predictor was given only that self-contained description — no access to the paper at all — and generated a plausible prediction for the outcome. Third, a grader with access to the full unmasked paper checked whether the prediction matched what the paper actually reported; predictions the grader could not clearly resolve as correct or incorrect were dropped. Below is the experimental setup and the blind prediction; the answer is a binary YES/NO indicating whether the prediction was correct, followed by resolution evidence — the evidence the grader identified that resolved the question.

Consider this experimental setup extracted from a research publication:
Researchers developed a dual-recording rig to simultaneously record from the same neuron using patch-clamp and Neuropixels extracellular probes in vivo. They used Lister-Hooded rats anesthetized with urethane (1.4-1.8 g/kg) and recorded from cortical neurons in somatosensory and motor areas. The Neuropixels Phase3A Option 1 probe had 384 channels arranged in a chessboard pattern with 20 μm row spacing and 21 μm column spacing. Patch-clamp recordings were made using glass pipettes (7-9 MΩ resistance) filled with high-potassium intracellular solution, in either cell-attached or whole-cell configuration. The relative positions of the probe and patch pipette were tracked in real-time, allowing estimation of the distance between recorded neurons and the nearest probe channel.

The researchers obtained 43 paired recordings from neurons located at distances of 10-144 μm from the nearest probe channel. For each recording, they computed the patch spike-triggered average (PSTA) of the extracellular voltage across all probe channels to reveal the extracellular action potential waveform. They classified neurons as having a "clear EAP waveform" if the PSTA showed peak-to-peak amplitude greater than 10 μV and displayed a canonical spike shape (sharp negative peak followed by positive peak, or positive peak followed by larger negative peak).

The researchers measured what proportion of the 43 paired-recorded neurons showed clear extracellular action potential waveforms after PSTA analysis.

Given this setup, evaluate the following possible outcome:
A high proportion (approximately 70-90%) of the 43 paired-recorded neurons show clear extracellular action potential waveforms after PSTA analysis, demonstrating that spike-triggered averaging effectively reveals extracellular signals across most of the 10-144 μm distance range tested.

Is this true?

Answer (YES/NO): NO